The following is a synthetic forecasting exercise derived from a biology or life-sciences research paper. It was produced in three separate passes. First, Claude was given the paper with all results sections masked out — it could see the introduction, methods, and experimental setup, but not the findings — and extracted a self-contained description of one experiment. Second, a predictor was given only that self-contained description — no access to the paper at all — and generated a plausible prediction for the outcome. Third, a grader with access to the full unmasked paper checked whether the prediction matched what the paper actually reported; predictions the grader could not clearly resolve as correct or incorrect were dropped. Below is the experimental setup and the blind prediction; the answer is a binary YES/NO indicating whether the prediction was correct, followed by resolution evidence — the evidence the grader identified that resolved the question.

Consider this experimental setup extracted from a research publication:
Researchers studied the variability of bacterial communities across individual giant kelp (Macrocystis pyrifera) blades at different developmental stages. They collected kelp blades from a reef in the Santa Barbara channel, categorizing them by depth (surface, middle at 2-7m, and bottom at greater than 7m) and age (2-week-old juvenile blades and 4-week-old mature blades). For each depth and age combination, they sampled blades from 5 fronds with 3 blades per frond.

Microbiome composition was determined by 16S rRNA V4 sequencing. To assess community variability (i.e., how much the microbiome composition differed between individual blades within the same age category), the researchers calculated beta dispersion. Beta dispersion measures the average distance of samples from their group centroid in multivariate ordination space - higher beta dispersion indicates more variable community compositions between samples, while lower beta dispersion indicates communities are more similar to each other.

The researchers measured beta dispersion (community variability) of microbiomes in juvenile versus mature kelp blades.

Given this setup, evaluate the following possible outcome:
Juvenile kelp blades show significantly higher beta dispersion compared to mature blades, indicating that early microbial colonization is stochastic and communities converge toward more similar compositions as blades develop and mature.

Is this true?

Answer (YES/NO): YES